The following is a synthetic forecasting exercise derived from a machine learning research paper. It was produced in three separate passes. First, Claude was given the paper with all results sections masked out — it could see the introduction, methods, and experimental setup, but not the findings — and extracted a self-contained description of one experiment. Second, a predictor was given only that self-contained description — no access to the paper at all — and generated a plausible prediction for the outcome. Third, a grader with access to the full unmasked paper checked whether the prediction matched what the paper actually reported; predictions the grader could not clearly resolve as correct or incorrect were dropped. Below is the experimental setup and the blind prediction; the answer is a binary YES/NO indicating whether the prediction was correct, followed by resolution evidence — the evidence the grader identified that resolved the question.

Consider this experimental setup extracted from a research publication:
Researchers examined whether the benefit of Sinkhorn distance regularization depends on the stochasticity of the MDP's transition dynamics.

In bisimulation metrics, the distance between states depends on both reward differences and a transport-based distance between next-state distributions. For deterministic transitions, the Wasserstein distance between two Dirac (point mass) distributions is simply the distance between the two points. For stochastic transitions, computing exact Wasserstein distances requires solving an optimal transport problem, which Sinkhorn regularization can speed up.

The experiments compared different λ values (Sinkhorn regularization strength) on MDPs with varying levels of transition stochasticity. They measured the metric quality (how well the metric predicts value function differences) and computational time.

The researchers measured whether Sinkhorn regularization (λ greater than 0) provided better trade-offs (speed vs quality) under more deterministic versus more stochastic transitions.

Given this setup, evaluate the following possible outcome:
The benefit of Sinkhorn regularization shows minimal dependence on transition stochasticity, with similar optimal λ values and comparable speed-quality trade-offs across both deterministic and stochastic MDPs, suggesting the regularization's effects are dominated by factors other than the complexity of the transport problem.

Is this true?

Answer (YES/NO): NO